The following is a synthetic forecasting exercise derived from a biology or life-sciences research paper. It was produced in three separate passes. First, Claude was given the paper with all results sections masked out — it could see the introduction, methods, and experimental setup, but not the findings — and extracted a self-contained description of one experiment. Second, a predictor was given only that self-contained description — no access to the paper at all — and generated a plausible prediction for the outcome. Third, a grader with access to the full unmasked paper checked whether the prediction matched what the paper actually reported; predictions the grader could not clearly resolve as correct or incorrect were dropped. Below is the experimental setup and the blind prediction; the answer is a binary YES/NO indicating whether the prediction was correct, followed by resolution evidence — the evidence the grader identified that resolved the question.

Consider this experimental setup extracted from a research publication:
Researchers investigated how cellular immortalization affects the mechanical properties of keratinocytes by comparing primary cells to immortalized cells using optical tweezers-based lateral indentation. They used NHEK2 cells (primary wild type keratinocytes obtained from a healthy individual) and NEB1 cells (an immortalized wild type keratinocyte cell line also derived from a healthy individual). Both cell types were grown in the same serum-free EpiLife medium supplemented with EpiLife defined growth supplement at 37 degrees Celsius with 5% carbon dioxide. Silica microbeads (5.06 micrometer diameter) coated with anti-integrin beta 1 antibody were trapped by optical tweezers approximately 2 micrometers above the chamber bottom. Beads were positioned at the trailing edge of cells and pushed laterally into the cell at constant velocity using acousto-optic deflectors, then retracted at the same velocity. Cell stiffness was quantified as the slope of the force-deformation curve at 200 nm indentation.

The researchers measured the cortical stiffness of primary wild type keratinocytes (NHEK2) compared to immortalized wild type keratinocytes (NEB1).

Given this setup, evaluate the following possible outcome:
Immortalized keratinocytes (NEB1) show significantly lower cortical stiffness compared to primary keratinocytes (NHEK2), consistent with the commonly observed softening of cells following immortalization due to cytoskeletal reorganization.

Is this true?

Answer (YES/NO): YES